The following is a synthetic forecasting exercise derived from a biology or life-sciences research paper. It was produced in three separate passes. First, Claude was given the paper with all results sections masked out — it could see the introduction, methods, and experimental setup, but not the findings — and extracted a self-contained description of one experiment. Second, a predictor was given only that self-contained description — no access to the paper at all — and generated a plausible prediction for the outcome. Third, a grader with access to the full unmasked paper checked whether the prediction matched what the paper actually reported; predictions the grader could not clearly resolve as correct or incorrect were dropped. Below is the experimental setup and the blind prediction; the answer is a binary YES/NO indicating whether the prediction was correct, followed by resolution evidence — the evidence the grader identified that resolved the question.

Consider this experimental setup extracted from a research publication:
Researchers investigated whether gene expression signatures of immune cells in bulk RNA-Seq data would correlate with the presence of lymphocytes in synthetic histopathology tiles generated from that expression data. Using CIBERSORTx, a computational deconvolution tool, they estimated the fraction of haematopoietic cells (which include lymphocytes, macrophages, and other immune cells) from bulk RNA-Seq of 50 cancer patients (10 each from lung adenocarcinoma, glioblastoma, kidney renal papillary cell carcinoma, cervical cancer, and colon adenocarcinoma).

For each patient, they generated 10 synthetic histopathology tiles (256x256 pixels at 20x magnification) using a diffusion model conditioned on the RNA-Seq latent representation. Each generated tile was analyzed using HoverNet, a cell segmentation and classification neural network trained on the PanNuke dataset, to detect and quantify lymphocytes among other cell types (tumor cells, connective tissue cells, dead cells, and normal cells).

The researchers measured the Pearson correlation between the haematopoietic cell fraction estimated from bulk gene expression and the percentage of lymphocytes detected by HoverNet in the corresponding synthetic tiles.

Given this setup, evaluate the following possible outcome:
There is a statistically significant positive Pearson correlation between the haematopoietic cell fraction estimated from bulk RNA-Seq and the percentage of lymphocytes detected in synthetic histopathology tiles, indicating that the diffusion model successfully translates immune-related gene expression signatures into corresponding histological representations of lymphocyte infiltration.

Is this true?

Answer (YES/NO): YES